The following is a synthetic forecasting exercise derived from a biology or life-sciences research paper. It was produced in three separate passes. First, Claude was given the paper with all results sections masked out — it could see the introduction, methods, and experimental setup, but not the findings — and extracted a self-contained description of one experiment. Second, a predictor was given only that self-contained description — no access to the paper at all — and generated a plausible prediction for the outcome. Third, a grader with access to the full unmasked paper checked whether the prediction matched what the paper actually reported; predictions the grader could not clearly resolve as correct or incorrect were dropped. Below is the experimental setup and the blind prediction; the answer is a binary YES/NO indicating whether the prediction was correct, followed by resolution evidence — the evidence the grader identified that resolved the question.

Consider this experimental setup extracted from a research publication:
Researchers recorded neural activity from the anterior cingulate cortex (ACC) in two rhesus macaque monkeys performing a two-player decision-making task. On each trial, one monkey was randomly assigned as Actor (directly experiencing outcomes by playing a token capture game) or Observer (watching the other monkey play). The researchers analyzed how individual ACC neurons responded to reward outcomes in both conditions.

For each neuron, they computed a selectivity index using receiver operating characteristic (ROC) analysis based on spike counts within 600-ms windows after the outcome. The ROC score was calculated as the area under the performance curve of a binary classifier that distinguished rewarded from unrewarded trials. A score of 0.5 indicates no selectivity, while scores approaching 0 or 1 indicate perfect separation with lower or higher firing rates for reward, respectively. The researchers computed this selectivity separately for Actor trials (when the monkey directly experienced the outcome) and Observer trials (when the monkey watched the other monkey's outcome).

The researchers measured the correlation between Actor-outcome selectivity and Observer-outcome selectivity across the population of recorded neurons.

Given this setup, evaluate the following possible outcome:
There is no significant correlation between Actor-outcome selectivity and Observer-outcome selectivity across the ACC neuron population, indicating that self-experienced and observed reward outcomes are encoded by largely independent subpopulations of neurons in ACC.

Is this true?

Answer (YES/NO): NO